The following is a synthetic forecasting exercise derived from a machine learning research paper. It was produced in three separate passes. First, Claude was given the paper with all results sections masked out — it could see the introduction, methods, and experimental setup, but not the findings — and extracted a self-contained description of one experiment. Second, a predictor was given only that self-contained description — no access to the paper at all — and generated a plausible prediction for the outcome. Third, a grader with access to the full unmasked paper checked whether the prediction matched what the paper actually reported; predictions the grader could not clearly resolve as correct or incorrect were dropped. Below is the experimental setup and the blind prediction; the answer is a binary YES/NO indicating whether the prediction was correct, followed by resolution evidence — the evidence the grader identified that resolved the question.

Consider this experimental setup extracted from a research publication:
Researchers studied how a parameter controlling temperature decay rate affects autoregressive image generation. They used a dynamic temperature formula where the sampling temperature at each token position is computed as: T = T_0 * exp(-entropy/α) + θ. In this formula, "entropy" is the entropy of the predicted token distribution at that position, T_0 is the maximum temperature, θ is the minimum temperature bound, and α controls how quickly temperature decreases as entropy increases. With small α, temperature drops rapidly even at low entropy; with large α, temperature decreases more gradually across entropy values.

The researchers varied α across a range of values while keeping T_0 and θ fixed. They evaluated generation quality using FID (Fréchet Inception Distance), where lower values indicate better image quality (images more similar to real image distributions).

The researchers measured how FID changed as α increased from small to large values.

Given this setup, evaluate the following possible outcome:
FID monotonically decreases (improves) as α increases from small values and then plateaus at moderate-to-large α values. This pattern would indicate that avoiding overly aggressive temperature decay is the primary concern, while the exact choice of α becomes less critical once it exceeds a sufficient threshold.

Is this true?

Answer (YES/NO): NO